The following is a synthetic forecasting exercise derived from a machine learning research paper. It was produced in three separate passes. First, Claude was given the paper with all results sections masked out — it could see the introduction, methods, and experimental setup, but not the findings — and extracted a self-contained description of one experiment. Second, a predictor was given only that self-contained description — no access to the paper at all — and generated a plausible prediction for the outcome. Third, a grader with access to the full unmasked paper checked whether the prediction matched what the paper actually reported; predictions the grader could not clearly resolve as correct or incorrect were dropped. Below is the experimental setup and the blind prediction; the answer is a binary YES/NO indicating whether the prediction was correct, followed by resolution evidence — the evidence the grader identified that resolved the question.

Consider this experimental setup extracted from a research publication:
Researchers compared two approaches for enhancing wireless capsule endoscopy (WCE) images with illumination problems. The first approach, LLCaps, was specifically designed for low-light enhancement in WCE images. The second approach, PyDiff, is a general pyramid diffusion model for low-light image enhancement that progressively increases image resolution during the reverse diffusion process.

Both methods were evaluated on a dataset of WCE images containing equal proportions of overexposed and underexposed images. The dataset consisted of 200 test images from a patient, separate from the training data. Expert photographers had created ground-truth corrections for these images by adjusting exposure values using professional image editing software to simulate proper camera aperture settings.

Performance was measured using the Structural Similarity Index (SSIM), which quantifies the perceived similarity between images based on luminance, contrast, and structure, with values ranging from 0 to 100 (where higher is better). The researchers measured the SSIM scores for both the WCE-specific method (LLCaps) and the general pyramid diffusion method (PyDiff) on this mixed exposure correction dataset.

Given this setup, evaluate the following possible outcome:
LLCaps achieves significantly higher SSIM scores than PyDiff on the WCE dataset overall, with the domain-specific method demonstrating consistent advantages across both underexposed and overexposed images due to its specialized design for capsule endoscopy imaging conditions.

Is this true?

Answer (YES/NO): NO